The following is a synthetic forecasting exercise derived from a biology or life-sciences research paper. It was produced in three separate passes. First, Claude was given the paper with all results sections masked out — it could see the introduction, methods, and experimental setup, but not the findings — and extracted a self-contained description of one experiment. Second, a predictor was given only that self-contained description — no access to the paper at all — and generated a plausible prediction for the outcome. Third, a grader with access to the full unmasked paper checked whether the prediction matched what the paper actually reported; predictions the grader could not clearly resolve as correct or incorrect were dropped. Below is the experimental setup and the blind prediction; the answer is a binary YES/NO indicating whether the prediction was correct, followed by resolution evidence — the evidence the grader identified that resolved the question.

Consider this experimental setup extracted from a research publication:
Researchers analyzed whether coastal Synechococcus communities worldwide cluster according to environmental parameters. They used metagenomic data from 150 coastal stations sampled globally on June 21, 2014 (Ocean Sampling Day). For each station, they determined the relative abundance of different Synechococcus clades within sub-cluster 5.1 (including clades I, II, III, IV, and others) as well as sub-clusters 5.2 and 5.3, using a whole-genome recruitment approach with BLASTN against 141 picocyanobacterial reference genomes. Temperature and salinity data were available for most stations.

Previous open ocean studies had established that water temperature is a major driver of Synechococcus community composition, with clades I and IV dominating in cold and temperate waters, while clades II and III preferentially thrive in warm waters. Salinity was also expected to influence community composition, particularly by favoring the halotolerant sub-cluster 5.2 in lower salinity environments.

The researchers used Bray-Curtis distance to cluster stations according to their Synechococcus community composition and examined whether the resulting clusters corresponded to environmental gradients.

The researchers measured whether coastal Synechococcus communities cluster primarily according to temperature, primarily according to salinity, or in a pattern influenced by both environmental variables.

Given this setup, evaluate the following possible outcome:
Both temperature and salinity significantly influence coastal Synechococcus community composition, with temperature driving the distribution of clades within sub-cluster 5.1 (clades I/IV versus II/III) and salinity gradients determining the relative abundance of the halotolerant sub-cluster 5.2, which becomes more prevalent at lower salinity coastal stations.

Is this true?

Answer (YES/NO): YES